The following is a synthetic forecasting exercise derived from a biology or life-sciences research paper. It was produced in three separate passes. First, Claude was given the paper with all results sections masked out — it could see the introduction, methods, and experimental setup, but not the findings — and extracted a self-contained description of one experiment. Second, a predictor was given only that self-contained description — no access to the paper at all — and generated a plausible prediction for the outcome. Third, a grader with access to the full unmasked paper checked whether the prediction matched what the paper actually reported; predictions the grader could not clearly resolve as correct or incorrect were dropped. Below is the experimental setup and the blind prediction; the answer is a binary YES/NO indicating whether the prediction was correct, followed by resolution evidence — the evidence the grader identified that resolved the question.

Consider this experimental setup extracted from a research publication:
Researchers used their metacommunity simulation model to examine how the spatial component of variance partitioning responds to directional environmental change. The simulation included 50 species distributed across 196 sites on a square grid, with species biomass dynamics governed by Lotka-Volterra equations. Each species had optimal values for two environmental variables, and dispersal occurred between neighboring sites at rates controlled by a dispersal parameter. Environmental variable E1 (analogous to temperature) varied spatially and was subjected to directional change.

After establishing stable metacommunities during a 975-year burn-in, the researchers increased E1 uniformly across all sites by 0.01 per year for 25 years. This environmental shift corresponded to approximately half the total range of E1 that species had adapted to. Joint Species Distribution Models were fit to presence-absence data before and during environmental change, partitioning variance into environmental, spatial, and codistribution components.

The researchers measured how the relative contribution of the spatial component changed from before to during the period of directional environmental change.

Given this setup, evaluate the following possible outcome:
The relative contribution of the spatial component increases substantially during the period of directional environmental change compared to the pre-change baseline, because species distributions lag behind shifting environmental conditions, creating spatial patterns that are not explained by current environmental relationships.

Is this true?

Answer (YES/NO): NO